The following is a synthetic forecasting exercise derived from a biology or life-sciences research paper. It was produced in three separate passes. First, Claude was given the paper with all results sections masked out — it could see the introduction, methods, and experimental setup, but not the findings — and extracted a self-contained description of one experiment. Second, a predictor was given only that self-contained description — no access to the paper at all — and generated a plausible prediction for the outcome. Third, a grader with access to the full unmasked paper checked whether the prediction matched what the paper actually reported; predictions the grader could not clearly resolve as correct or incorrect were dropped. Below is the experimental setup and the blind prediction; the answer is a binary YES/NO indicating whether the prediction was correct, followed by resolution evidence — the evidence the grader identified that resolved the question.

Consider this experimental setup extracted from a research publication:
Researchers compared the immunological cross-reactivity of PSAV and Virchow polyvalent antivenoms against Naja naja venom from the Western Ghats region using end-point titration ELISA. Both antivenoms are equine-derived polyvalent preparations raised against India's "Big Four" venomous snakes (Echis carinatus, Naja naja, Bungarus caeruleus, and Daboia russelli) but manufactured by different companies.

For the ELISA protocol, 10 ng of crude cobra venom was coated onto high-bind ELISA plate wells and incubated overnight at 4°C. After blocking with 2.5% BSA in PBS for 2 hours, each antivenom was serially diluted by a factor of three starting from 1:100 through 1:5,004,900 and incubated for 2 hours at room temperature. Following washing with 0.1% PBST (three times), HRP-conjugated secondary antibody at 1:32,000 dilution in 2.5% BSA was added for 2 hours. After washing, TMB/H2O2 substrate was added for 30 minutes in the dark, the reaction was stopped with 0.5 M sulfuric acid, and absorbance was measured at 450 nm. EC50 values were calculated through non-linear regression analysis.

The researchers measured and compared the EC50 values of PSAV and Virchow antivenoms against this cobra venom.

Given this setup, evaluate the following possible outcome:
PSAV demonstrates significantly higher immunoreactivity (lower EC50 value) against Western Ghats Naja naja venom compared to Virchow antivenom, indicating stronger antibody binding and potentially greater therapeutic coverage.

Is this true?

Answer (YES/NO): NO